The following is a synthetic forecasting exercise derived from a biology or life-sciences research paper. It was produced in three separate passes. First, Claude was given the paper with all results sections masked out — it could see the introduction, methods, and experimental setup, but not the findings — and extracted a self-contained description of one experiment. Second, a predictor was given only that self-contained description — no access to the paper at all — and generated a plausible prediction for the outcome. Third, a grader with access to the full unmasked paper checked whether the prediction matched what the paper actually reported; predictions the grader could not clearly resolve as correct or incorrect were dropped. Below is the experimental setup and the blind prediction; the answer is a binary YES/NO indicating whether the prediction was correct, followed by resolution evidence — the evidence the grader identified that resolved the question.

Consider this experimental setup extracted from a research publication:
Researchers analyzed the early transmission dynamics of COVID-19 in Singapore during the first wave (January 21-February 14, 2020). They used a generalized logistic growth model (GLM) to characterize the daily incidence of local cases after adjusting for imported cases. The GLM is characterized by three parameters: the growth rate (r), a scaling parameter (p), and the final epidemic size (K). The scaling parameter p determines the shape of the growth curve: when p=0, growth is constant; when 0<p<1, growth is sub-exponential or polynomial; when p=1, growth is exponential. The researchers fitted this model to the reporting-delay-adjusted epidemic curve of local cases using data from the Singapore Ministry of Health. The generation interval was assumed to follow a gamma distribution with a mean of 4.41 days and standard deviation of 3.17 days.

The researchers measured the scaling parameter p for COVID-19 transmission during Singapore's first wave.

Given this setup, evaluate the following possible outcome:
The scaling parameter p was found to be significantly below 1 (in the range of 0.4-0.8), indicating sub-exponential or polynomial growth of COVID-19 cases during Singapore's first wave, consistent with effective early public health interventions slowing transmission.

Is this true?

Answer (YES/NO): NO